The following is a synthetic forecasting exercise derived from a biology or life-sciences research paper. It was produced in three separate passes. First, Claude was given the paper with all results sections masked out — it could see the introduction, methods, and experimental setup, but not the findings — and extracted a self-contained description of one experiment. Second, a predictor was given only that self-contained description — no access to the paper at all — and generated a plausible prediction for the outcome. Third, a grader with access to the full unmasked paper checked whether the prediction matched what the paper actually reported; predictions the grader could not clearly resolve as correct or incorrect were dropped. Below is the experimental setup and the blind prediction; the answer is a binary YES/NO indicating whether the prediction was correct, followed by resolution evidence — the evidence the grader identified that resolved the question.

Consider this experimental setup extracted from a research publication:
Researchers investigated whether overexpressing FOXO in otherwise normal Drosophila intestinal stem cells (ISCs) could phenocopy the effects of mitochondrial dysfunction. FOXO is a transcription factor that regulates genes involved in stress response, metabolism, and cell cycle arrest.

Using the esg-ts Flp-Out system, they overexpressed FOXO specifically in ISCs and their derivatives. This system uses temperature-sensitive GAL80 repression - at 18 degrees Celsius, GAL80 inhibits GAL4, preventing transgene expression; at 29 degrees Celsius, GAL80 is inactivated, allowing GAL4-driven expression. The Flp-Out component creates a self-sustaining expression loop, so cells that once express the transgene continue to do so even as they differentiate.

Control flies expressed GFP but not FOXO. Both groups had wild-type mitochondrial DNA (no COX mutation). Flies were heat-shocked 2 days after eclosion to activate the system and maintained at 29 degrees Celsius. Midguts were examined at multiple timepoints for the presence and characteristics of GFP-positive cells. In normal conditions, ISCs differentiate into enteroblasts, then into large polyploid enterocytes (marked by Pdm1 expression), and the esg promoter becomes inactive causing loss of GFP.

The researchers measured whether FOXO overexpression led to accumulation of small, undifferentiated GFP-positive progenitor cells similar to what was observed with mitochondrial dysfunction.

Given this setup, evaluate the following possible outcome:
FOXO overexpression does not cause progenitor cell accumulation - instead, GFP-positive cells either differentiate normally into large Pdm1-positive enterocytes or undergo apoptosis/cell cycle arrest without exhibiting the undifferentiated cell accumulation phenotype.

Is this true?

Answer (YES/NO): NO